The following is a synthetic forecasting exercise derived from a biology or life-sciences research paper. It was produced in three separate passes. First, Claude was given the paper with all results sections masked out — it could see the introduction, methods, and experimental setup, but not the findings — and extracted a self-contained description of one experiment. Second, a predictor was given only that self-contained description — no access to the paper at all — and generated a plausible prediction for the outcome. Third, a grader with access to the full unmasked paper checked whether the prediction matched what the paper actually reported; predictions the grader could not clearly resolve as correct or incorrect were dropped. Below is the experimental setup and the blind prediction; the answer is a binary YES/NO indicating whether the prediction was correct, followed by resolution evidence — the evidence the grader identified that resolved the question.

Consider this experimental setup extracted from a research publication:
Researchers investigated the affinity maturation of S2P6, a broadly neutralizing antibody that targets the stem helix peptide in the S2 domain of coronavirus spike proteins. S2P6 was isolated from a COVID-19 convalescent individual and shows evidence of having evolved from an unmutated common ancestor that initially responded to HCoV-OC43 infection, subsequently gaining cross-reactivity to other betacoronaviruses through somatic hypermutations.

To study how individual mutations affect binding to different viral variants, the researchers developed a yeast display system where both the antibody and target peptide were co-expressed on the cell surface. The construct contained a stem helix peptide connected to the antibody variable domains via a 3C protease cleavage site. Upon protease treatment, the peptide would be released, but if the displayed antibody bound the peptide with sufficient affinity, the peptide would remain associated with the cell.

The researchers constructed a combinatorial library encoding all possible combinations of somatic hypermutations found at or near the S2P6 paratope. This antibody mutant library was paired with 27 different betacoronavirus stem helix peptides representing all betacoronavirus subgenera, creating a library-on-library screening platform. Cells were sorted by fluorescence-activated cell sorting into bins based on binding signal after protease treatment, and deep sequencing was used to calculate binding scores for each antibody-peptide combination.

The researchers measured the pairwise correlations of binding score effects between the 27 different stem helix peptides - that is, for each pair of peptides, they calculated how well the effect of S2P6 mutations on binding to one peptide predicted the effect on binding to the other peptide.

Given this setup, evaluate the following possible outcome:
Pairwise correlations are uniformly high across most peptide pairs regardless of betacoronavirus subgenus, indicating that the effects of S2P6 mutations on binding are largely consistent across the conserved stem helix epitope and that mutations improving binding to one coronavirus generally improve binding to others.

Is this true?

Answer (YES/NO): NO